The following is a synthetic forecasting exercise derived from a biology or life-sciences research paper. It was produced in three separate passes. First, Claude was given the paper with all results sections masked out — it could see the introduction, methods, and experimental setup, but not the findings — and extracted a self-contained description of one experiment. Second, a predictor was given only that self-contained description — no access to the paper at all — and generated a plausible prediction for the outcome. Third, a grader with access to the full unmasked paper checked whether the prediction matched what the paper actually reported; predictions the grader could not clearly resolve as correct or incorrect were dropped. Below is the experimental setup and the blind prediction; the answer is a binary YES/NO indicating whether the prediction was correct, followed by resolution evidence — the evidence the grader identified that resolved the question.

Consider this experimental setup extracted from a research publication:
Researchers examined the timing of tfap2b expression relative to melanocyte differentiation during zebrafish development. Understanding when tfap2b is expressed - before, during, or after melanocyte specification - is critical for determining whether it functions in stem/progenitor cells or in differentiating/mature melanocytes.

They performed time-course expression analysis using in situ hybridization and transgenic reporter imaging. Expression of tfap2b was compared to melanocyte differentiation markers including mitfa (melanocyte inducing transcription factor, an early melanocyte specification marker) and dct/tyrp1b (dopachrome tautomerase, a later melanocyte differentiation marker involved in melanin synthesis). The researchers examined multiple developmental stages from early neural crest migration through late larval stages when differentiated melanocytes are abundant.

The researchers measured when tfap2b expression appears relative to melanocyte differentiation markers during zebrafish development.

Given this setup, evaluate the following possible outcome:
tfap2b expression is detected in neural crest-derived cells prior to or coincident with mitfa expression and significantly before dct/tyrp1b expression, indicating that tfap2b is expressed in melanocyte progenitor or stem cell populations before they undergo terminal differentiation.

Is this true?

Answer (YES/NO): YES